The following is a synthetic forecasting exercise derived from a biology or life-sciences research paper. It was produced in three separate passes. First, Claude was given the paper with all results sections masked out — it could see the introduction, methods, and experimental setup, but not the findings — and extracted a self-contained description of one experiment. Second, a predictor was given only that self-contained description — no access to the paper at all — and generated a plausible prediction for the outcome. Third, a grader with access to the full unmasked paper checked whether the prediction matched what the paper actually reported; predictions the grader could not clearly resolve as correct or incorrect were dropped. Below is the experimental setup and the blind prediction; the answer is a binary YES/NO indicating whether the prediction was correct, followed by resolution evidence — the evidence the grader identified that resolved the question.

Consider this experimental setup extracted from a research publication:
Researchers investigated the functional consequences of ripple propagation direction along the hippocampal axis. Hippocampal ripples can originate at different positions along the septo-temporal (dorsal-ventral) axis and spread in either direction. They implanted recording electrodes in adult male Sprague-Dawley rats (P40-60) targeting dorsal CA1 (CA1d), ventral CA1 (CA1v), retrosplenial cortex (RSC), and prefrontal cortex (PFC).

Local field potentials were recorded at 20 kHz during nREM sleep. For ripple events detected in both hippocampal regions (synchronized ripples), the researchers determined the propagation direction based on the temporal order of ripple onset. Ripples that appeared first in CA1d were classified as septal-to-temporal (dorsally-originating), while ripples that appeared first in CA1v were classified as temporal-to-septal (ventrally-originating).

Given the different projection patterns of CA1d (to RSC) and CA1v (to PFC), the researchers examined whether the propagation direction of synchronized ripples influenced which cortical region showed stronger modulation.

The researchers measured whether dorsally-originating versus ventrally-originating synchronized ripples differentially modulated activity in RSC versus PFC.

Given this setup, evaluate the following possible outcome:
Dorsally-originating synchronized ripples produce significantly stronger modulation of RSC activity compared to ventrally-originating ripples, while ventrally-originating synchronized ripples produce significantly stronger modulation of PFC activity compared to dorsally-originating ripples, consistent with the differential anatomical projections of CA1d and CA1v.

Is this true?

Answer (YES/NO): NO